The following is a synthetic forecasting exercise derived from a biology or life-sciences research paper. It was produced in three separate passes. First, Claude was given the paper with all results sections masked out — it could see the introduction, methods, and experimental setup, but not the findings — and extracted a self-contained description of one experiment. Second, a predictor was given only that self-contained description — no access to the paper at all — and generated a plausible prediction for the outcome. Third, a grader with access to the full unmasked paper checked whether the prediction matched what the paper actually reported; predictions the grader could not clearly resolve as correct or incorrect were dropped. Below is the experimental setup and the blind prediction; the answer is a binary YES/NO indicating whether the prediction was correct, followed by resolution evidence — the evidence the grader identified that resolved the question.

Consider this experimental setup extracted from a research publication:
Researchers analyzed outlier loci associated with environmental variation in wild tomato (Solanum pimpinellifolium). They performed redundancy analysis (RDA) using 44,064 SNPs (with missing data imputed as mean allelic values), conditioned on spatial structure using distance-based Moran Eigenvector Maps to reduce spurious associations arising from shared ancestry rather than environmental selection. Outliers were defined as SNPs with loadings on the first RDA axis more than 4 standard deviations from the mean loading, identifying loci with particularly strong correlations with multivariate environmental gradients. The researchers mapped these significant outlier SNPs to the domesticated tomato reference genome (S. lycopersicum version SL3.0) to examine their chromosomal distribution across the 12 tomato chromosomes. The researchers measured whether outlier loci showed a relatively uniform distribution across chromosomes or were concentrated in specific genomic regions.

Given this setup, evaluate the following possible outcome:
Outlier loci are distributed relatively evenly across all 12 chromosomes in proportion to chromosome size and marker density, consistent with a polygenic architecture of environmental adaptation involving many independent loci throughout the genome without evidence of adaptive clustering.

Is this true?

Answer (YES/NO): NO